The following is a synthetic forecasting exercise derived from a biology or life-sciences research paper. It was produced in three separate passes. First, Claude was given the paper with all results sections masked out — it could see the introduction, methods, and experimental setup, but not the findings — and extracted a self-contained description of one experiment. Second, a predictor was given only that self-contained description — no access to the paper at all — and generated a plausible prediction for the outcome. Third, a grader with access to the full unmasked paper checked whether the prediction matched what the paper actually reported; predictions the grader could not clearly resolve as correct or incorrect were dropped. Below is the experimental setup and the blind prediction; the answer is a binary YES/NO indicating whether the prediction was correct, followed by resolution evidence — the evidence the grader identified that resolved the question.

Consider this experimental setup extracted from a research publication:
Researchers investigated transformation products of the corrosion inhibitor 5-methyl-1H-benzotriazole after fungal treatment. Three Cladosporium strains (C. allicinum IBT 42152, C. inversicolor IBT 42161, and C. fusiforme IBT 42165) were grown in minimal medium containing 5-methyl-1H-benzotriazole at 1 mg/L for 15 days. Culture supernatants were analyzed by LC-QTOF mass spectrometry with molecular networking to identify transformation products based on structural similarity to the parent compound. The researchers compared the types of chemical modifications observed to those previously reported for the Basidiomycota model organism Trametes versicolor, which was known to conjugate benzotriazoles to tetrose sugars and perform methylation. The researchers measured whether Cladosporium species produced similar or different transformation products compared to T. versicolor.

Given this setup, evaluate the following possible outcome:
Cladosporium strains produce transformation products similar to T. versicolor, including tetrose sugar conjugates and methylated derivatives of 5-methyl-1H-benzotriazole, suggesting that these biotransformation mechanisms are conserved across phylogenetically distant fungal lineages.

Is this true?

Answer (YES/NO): NO